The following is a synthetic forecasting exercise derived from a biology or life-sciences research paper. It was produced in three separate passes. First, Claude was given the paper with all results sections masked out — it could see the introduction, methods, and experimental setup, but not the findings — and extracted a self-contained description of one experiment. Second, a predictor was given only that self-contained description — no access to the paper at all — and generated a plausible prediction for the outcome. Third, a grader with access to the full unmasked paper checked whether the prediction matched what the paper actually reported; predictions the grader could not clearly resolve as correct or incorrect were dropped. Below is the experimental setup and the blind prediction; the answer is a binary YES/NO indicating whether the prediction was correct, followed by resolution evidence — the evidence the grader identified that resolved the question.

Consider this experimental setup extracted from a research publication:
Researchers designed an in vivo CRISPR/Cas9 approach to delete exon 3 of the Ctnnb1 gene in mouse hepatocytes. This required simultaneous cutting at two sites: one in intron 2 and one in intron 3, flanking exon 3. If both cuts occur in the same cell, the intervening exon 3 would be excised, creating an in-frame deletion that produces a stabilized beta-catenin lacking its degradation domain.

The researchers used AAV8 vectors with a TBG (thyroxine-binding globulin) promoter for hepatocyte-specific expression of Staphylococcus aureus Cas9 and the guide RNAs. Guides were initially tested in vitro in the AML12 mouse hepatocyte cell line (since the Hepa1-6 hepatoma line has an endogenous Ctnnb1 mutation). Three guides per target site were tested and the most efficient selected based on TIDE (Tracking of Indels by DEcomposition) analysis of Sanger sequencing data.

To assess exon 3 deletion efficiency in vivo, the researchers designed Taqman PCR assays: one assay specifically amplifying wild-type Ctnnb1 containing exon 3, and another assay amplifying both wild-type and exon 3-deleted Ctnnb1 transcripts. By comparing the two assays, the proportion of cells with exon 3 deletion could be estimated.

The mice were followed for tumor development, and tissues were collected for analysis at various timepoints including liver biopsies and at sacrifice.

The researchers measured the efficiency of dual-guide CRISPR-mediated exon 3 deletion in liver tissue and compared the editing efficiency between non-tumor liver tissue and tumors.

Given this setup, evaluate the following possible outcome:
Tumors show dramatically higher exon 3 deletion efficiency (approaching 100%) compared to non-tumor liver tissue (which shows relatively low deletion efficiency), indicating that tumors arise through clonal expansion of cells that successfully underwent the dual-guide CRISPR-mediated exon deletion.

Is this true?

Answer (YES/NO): NO